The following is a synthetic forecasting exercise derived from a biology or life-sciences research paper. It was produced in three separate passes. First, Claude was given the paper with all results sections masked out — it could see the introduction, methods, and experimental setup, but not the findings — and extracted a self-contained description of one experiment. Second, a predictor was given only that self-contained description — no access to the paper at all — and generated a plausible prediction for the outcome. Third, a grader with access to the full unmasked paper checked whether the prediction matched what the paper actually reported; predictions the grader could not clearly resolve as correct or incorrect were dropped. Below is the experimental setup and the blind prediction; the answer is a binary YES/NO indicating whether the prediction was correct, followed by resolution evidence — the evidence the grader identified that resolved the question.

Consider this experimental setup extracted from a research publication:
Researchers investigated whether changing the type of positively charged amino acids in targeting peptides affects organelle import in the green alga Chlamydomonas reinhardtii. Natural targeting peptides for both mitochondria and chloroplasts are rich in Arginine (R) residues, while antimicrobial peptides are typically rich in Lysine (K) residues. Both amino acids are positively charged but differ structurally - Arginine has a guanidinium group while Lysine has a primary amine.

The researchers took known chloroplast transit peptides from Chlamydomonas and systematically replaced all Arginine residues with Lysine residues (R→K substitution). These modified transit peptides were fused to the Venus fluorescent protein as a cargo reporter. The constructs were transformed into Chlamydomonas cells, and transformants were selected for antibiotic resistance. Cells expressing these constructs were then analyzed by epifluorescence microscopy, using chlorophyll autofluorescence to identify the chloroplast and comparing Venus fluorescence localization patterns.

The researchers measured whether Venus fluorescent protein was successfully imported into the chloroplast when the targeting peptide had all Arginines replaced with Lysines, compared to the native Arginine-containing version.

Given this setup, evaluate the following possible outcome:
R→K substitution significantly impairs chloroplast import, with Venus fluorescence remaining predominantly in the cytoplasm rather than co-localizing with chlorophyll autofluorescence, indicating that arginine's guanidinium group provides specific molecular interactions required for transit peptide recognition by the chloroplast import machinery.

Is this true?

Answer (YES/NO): YES